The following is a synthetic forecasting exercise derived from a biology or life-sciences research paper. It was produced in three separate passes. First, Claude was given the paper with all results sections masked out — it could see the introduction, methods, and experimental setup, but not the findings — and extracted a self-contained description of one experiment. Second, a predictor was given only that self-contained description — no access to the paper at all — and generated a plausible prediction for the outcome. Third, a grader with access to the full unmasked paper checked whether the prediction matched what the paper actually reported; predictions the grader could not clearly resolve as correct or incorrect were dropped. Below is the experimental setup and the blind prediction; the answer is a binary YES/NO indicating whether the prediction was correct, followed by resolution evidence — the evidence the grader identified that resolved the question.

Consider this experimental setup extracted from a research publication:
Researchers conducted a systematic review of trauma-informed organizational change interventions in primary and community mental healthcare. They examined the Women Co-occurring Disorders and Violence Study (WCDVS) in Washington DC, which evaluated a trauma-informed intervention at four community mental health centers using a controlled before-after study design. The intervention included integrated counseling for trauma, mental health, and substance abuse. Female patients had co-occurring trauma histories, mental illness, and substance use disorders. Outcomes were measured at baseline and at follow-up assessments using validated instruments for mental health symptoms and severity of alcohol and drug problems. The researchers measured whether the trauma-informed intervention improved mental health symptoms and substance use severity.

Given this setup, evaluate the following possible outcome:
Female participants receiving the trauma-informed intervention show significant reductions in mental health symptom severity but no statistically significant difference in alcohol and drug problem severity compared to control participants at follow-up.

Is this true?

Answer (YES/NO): NO